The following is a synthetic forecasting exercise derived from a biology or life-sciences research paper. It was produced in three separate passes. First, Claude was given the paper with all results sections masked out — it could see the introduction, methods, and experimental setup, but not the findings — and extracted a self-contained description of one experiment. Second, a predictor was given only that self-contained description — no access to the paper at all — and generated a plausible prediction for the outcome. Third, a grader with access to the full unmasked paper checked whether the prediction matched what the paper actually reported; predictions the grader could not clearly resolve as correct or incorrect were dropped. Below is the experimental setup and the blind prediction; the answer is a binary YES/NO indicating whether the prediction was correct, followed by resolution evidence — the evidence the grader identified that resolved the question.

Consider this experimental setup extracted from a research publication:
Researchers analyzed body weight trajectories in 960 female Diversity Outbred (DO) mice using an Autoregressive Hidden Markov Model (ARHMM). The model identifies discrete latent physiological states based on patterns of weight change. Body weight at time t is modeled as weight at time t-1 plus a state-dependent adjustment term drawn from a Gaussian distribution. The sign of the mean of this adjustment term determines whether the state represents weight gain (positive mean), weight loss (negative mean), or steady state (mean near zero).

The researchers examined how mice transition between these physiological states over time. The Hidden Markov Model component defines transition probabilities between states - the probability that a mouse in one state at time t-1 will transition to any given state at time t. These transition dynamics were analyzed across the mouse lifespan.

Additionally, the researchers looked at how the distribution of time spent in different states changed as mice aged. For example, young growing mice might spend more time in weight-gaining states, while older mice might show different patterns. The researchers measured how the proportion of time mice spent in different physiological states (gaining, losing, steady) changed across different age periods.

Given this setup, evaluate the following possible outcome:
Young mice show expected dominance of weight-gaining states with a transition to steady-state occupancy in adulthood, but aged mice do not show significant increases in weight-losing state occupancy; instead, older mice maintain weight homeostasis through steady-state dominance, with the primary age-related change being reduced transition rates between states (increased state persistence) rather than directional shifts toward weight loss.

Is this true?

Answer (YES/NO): NO